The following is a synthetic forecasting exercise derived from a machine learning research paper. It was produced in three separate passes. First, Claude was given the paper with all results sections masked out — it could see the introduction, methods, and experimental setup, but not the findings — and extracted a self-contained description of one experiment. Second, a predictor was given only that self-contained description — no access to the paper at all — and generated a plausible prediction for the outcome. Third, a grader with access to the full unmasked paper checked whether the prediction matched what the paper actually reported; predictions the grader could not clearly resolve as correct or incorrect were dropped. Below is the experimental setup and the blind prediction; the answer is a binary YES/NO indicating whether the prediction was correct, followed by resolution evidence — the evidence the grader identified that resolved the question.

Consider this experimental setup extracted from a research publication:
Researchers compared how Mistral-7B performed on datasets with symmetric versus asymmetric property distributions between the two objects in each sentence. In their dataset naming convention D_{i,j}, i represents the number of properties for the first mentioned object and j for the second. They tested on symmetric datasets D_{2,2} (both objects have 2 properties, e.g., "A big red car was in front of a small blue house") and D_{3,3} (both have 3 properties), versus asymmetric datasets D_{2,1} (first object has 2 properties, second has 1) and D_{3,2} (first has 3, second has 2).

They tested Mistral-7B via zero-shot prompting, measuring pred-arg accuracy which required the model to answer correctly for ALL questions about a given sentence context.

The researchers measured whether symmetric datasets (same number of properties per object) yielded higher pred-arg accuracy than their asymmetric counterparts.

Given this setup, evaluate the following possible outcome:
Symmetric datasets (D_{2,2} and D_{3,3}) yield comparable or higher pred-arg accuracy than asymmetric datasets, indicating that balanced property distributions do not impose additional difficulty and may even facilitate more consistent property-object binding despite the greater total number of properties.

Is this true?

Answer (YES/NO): YES